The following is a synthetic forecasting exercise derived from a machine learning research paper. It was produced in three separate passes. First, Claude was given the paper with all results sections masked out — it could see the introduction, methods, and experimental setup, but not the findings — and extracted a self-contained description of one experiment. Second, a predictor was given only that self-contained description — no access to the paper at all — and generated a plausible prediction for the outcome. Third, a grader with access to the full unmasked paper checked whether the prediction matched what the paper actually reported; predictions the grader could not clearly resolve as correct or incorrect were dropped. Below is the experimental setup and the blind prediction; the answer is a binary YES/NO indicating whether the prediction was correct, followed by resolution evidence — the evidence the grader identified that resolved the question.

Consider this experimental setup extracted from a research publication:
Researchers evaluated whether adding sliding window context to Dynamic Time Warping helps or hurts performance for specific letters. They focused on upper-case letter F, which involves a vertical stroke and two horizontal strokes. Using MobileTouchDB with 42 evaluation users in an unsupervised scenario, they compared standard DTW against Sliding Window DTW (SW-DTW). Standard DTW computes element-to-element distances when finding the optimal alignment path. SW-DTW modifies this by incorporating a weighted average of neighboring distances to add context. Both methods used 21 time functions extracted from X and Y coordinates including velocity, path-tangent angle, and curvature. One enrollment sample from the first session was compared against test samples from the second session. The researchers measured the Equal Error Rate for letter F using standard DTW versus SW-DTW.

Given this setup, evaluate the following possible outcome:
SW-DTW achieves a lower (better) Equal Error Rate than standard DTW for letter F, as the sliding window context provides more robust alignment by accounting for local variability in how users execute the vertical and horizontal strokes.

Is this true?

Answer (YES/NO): NO